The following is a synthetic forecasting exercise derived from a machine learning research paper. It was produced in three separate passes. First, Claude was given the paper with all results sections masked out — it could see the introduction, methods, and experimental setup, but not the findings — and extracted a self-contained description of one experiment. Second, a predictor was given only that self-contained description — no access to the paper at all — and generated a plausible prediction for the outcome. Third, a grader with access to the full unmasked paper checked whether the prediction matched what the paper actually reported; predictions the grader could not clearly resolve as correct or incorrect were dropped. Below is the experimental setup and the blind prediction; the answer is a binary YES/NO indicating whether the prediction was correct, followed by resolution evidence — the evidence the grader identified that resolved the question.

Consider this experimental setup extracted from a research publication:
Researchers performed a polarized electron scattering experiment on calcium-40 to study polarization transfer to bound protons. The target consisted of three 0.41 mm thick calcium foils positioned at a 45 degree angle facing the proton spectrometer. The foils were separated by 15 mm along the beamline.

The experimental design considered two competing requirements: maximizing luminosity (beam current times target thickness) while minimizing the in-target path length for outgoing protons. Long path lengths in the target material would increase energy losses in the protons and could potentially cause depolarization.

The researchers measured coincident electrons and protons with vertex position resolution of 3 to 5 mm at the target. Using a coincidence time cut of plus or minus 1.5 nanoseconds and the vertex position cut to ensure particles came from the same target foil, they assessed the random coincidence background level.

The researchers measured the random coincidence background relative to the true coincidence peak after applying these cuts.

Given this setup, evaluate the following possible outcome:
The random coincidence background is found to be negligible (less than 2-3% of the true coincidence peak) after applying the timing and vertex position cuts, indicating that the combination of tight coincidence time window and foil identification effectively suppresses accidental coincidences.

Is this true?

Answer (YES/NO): YES